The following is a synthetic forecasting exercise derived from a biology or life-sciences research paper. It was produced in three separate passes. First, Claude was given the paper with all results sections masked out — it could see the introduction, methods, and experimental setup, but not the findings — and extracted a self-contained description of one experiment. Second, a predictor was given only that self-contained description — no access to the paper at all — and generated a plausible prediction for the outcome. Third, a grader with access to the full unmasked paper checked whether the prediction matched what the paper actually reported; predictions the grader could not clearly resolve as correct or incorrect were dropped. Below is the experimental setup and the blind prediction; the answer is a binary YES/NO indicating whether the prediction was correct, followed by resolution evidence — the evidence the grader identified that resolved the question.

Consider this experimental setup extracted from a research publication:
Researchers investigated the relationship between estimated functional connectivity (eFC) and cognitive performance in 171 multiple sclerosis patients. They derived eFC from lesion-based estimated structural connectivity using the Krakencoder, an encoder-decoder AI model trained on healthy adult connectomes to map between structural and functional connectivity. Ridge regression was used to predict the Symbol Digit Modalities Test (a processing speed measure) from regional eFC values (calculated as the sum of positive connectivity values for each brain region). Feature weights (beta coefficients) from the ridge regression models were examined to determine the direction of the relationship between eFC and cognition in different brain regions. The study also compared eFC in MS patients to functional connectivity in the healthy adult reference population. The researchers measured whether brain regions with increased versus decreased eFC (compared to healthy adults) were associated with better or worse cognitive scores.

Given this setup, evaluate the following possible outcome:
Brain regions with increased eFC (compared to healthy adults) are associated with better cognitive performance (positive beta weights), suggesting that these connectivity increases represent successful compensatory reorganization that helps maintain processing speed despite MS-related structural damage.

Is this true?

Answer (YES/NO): NO